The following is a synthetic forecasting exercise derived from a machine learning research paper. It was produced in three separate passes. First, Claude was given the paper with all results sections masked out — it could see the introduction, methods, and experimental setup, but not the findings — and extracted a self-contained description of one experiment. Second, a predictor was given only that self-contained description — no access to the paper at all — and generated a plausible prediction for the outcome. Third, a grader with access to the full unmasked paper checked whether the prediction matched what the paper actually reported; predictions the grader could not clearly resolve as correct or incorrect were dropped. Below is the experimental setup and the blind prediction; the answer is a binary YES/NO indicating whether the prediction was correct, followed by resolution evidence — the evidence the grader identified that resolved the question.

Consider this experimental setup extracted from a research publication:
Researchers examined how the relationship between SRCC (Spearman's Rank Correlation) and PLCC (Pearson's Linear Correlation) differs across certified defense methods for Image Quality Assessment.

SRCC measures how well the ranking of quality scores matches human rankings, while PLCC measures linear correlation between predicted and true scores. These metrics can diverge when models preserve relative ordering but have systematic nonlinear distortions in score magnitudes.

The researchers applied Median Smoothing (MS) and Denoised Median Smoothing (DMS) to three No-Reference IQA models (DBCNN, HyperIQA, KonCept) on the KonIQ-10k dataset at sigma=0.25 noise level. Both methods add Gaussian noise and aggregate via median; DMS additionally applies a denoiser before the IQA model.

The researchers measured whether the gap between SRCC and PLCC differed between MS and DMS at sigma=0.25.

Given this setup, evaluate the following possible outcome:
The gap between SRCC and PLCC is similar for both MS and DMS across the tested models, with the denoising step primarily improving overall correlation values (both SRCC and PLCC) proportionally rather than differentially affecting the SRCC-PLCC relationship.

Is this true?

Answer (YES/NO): YES